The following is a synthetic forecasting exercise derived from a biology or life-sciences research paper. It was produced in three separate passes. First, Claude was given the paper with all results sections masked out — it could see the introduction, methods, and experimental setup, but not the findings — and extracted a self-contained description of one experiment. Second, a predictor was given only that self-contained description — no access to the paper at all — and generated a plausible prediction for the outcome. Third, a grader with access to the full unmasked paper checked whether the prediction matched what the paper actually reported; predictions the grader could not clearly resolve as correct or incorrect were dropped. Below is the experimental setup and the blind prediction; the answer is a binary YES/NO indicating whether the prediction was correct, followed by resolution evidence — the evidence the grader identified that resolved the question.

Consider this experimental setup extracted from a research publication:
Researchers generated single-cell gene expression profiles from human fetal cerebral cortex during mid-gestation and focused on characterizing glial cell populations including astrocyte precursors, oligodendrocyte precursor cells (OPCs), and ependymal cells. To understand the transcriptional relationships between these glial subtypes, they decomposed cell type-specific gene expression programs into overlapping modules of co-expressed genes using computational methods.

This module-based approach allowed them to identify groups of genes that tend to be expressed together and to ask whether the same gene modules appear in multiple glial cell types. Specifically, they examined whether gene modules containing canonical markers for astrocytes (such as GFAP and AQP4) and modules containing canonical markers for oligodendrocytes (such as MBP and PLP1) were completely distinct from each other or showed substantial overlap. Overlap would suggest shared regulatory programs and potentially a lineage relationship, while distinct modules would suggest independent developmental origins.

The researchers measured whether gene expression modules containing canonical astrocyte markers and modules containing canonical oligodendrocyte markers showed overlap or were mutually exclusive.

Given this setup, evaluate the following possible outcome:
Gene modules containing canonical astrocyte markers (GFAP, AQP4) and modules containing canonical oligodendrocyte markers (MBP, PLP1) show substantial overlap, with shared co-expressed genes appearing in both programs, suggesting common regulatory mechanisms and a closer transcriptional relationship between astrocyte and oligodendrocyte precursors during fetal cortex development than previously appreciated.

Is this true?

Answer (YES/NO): YES